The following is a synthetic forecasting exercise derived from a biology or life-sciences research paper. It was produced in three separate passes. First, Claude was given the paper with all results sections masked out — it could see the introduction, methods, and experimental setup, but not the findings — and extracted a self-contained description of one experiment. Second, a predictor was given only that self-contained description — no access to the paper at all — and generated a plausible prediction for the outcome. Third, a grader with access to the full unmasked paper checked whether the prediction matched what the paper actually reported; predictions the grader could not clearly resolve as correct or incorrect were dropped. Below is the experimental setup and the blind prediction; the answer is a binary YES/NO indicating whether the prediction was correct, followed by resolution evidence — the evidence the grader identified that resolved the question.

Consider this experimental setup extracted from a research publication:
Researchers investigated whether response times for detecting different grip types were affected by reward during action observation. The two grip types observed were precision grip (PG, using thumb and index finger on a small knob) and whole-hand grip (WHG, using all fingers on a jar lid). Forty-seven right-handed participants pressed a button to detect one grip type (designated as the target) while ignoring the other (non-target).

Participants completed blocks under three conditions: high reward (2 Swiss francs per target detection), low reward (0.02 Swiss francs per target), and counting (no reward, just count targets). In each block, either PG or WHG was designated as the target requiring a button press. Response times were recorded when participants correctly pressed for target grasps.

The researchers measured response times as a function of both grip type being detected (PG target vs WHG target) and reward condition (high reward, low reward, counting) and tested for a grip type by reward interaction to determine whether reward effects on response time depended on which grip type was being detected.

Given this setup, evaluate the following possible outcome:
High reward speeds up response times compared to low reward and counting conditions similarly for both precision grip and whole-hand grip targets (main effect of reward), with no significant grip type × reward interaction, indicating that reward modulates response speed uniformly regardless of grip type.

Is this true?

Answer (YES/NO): NO